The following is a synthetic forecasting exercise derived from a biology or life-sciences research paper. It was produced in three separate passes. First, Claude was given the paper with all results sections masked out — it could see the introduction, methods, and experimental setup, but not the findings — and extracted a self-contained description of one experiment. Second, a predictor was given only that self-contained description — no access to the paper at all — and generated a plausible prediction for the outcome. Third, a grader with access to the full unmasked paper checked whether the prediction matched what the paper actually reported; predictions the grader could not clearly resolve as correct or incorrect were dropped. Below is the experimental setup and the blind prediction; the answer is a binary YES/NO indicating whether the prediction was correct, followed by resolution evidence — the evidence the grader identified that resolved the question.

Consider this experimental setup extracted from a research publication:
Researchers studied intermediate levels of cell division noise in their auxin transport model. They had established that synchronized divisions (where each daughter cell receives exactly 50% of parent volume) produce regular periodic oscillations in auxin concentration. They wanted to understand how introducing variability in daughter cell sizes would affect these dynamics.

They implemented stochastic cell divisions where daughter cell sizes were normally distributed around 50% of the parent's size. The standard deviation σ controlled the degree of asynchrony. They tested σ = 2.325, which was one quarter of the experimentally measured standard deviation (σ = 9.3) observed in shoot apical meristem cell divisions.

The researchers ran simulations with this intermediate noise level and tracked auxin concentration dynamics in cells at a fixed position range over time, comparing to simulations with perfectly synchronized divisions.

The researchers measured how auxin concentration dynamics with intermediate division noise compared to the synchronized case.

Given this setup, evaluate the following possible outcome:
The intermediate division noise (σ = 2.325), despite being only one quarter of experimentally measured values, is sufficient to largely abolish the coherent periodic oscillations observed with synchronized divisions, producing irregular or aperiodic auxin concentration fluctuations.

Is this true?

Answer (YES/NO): NO